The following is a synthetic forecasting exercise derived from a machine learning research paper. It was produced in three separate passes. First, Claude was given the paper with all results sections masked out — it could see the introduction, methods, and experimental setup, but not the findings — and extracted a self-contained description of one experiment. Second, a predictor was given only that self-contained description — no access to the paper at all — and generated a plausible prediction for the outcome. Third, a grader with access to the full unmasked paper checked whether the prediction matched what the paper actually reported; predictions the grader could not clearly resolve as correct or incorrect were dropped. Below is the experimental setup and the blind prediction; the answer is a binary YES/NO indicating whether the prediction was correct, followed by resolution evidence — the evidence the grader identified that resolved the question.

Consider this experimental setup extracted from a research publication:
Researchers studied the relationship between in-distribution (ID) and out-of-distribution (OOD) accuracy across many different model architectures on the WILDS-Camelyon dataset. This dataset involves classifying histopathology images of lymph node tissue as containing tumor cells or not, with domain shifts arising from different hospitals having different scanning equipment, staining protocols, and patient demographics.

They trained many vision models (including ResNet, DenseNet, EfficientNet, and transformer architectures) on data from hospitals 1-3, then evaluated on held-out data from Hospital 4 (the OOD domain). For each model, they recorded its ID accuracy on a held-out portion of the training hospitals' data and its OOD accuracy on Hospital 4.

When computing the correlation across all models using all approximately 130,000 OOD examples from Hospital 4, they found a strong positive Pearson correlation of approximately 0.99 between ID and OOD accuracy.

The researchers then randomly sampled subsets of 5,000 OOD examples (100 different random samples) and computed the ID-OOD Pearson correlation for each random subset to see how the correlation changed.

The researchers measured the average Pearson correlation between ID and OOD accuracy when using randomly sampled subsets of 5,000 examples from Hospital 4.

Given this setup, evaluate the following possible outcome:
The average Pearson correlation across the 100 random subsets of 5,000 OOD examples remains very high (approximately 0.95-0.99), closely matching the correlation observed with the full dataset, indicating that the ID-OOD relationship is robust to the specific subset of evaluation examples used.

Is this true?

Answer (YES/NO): YES